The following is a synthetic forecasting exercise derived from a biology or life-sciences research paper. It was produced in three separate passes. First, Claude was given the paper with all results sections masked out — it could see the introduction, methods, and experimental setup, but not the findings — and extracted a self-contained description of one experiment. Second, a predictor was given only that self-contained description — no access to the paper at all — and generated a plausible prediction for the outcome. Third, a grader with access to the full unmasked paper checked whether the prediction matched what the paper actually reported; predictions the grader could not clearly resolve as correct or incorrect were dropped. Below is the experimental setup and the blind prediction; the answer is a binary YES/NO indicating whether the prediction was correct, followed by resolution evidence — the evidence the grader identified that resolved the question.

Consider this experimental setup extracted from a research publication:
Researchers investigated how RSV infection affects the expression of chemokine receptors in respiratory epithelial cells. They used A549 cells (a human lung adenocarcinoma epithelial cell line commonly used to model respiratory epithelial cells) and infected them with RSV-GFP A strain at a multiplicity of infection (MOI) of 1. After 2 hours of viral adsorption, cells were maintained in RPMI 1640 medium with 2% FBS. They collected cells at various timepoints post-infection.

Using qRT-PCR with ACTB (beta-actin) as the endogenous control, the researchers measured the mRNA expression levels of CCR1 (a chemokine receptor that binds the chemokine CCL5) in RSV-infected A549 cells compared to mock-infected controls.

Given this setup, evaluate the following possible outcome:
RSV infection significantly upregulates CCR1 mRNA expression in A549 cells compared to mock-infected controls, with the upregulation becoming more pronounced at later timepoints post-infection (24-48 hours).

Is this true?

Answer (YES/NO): NO